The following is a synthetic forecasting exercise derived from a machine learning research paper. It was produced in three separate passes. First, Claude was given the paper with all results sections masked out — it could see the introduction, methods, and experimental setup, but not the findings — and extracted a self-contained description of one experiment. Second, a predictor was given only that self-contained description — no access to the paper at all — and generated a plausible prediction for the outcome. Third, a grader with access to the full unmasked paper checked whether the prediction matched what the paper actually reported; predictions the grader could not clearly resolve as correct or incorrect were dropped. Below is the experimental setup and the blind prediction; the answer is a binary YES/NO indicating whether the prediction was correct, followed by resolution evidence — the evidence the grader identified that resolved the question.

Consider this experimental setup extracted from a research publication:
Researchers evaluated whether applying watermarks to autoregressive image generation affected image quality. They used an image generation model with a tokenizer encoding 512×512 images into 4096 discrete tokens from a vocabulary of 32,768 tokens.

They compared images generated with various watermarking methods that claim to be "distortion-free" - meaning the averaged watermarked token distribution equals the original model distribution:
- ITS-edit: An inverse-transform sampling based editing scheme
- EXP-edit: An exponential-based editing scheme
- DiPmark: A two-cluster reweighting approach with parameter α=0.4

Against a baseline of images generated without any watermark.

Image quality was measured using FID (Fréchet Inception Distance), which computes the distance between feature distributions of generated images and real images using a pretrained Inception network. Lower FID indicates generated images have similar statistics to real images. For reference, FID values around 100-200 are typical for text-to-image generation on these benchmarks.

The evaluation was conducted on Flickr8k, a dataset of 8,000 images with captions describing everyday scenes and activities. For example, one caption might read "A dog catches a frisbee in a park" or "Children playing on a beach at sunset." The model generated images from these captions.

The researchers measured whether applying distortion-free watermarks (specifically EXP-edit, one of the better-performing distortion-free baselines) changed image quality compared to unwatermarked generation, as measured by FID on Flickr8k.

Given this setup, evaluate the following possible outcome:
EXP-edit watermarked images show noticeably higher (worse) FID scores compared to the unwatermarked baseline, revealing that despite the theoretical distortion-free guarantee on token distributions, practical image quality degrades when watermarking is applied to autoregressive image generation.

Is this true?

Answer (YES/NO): NO